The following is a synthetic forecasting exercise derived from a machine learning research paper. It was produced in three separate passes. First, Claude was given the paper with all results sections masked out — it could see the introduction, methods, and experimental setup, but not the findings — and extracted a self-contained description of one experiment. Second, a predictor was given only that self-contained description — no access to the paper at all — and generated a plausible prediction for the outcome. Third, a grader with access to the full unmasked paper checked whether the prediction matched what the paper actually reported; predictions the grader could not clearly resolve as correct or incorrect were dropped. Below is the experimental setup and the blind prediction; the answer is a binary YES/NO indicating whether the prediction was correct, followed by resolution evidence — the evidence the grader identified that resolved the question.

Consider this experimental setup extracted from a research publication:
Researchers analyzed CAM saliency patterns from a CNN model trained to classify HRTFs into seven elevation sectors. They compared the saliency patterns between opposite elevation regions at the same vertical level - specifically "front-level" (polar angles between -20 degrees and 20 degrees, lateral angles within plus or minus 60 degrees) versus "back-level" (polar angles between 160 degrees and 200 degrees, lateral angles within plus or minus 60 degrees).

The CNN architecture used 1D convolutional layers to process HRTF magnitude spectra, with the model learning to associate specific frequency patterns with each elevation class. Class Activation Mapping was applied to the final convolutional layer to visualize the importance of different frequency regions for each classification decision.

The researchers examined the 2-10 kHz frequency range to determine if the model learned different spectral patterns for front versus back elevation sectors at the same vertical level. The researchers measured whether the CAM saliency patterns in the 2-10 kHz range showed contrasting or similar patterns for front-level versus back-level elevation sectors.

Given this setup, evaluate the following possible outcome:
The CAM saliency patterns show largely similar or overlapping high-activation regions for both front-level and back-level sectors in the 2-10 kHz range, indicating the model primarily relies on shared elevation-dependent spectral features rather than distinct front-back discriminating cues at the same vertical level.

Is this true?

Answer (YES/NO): NO